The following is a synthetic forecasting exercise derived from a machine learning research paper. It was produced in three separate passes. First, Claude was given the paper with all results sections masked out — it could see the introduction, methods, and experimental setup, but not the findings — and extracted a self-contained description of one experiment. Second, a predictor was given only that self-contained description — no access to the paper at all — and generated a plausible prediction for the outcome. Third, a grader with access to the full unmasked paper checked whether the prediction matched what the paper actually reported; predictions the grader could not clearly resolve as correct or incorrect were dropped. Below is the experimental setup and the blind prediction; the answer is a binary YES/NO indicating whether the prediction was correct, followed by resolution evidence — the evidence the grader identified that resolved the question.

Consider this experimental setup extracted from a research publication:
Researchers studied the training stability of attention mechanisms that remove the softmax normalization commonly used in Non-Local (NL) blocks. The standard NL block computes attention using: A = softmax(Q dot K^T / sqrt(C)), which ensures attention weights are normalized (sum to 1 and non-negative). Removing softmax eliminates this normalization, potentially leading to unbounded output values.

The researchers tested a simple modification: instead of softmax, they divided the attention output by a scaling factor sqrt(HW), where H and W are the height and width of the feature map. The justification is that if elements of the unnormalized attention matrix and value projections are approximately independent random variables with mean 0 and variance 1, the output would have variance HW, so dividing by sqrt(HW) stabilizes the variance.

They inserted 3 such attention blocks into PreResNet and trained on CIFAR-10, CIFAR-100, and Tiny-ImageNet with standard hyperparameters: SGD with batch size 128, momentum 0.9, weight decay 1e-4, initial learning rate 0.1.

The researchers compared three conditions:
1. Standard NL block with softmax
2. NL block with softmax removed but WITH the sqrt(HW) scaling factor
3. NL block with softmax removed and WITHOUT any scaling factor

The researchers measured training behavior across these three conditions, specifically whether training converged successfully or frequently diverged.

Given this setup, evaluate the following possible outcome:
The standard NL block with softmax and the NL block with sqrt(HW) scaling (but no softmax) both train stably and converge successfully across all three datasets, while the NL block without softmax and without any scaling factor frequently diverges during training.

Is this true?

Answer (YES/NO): YES